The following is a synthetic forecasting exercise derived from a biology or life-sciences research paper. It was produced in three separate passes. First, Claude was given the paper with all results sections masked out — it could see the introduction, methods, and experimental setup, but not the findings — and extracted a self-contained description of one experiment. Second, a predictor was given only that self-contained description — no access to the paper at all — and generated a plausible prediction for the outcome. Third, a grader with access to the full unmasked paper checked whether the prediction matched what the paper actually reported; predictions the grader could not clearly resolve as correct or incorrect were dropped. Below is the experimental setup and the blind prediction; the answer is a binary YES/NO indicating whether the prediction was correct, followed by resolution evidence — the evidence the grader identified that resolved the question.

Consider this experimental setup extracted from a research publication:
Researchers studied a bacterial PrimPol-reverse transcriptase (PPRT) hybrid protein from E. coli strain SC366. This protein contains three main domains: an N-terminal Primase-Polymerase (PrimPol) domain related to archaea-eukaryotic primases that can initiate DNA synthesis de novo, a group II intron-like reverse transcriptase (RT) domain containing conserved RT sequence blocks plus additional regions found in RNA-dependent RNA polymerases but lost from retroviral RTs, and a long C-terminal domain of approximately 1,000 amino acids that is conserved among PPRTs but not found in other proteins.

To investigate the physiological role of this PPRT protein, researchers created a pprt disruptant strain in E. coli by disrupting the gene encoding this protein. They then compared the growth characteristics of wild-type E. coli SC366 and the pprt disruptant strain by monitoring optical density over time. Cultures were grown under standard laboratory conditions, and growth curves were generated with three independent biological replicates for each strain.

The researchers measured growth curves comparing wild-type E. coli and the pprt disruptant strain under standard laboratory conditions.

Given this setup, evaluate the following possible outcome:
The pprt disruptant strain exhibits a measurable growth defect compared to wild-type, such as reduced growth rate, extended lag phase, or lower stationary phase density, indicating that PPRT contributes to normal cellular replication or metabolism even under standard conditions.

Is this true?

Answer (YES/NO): YES